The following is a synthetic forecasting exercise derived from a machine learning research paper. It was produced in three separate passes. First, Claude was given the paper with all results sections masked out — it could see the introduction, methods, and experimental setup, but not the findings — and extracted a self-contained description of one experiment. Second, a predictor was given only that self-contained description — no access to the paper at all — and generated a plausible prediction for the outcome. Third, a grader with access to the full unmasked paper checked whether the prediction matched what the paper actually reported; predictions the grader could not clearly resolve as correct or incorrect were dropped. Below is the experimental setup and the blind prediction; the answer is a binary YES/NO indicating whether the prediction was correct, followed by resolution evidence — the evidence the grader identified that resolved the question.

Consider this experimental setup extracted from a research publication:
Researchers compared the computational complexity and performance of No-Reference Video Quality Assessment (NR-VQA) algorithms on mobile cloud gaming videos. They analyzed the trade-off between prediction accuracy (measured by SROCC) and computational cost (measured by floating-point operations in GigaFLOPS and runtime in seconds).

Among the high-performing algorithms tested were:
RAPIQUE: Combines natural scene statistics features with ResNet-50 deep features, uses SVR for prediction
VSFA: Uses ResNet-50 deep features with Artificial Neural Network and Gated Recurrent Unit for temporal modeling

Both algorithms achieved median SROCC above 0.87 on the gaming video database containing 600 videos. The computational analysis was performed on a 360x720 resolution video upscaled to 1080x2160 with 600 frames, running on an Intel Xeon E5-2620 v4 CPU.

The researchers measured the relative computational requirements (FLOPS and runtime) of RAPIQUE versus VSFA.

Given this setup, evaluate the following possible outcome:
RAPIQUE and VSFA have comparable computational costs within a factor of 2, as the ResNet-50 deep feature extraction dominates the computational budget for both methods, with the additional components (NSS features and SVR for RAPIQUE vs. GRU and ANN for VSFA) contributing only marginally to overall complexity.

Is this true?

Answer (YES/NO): NO